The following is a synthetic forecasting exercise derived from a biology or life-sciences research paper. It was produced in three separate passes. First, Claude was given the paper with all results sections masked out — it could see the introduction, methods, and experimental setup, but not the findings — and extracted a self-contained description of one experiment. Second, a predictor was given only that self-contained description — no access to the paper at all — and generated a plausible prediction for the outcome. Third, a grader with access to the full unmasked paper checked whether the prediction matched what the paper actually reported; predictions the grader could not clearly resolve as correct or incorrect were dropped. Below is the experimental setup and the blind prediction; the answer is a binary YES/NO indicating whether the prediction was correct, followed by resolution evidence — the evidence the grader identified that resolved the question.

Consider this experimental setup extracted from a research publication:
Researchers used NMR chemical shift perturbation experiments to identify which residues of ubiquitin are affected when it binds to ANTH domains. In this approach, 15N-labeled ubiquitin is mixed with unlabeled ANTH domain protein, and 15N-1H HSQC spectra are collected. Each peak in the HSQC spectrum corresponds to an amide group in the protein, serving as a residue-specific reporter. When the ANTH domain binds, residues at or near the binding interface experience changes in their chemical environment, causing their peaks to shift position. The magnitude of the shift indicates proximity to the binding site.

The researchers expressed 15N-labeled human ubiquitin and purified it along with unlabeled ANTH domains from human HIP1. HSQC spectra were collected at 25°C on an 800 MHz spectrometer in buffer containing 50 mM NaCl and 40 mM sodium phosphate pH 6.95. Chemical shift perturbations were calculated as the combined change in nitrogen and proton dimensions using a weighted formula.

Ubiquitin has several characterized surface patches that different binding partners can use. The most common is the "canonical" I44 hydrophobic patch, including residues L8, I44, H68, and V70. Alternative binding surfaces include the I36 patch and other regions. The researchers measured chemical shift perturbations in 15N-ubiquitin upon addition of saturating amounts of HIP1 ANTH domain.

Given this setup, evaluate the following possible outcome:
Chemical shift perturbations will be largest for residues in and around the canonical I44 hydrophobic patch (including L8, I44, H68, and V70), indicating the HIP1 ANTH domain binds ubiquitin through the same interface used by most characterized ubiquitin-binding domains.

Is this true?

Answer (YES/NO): YES